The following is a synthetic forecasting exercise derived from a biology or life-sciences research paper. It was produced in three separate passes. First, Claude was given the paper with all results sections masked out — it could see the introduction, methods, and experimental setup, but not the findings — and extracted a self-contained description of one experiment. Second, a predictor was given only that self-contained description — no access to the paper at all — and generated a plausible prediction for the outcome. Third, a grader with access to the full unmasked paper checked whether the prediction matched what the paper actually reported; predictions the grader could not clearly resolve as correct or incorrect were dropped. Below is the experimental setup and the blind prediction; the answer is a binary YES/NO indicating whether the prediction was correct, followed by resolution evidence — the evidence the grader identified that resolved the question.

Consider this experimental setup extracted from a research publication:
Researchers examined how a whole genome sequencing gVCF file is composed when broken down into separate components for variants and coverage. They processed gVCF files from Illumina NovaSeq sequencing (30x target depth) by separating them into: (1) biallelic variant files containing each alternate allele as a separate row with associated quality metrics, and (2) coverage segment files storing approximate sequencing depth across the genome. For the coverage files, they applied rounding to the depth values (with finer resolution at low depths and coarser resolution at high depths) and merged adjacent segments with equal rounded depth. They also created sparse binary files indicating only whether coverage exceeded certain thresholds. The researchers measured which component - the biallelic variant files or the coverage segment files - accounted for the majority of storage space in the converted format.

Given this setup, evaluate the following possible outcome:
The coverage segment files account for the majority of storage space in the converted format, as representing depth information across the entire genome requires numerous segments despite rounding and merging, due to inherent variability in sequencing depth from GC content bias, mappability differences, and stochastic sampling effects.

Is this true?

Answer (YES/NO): NO